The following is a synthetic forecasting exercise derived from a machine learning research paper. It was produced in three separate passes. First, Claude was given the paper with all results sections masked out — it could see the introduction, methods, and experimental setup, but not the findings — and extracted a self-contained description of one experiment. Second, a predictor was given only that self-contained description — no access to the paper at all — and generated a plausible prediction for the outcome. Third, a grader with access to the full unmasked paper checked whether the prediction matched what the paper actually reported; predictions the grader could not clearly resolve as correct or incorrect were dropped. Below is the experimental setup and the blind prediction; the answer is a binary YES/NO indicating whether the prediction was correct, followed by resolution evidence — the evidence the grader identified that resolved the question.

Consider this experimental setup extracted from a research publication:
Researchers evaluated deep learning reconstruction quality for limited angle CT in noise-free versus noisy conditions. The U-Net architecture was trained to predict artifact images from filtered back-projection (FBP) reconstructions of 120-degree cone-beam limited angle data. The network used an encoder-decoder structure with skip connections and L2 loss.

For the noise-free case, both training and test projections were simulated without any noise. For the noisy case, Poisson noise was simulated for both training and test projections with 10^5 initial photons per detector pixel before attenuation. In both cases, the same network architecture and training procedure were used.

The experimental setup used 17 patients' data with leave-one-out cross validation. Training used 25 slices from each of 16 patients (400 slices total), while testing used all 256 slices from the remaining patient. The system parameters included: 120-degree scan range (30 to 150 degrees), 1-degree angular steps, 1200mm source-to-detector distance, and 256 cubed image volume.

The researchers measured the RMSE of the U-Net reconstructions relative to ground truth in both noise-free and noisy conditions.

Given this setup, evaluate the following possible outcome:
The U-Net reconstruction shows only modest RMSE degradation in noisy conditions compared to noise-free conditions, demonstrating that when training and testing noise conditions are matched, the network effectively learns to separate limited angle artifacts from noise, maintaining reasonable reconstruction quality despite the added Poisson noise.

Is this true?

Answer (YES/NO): NO